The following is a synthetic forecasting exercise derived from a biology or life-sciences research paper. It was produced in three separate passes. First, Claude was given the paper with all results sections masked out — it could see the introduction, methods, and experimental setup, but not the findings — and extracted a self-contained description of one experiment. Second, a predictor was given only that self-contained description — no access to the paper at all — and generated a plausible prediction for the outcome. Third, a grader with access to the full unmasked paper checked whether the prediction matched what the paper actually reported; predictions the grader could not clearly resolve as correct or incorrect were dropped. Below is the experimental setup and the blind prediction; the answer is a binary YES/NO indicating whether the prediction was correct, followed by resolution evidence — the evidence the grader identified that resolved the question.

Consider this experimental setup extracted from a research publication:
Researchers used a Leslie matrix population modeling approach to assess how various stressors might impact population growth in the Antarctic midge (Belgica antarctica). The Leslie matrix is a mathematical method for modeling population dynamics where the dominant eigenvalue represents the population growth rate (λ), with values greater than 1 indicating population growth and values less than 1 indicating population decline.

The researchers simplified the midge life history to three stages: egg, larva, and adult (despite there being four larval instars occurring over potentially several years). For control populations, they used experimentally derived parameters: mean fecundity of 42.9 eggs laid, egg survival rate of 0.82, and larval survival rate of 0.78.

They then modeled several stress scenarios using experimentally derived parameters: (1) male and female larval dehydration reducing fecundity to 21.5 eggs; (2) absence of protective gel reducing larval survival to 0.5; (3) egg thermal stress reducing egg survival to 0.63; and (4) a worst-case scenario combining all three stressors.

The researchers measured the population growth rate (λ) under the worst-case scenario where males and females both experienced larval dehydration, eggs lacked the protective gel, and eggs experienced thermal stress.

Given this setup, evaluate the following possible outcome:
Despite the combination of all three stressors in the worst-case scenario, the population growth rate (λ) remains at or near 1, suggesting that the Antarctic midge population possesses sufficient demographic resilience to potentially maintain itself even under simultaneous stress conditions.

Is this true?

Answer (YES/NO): NO